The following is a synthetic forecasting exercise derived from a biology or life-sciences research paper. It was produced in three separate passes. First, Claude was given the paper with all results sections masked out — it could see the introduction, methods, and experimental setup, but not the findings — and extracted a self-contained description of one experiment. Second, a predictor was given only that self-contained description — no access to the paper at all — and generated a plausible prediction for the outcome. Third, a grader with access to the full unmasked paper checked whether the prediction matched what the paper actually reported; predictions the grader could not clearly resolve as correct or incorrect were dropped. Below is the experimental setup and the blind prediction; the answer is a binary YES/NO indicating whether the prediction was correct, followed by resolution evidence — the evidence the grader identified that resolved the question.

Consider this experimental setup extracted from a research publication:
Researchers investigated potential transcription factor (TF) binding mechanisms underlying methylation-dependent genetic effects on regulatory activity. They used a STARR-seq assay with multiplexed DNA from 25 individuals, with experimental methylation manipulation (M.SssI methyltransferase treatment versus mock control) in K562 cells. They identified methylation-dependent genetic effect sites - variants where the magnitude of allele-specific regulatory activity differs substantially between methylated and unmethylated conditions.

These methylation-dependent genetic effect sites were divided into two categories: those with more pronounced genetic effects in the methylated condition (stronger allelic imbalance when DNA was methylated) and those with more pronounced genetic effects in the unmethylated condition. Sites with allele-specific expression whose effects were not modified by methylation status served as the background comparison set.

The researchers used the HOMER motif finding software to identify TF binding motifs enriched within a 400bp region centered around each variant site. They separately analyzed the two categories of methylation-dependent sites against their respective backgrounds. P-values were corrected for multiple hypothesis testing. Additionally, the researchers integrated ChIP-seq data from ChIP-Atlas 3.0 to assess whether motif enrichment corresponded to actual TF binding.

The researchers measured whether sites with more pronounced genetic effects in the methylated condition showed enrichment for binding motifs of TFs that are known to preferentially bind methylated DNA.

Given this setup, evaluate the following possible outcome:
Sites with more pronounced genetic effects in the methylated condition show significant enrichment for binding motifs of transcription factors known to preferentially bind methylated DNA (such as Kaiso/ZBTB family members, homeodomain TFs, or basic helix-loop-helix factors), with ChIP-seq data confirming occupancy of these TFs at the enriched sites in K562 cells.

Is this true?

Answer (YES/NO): NO